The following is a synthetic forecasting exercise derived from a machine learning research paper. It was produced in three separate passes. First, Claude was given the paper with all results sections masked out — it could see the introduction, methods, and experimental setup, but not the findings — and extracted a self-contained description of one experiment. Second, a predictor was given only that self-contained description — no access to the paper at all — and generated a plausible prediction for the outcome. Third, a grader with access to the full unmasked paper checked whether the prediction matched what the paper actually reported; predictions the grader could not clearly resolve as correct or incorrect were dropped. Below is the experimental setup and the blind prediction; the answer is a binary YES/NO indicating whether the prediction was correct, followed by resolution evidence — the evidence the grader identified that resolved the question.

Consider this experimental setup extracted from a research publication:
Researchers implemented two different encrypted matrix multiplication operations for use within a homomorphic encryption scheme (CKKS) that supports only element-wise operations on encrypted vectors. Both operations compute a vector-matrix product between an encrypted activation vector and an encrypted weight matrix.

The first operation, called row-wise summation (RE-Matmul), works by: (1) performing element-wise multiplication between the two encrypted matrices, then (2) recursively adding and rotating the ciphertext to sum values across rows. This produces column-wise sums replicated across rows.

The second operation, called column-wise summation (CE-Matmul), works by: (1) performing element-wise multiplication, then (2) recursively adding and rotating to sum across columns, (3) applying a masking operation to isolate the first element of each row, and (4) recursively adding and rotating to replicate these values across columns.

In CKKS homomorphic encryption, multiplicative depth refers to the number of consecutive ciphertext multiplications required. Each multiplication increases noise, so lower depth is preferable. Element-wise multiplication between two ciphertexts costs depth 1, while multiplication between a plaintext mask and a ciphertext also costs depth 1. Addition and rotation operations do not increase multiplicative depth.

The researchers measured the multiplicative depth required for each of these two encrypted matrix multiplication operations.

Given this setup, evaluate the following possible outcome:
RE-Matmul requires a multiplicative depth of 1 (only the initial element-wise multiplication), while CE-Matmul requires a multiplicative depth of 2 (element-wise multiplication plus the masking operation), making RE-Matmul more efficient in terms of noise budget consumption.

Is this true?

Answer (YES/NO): YES